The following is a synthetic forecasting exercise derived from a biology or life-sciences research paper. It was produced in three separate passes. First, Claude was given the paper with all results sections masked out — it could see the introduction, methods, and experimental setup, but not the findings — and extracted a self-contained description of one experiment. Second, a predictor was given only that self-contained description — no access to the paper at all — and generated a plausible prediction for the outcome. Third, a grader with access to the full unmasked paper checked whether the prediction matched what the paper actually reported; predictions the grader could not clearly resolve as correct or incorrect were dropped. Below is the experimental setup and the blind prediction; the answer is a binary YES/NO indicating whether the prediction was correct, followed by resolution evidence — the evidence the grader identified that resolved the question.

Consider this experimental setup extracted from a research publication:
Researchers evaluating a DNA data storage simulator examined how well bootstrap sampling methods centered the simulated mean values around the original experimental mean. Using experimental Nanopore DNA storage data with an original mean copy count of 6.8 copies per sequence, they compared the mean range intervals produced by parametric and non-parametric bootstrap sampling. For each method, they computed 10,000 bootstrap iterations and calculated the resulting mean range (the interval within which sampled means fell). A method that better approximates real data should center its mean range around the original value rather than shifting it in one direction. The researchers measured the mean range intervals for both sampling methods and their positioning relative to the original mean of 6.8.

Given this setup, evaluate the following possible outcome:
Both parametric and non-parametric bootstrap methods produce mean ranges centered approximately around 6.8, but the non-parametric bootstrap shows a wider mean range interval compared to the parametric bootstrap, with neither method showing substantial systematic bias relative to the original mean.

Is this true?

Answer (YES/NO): NO